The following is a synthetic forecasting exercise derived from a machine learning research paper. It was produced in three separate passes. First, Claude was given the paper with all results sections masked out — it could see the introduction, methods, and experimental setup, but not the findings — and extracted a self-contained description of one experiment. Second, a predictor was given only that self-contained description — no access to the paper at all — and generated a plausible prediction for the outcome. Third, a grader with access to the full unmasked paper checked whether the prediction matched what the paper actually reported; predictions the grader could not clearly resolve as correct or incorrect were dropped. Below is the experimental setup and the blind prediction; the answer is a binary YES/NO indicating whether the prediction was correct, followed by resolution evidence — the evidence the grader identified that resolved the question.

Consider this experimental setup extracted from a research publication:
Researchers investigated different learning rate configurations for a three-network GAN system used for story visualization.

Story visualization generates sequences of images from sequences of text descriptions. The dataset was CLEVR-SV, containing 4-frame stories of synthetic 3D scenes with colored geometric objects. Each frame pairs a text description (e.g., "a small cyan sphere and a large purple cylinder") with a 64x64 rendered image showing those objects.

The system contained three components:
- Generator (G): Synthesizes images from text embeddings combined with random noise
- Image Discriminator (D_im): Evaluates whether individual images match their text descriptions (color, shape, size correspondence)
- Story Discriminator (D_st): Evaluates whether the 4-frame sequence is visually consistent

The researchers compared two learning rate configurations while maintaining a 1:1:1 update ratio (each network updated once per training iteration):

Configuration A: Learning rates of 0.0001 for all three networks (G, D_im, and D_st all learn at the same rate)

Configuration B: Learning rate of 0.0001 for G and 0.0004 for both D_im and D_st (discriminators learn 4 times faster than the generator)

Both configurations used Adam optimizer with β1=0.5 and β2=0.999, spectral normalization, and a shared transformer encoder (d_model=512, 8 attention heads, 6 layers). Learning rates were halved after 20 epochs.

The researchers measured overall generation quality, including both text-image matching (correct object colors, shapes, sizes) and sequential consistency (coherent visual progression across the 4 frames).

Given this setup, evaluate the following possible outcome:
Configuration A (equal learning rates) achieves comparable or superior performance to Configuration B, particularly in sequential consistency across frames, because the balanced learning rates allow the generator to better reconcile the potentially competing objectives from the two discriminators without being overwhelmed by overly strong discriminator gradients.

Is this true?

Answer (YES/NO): NO